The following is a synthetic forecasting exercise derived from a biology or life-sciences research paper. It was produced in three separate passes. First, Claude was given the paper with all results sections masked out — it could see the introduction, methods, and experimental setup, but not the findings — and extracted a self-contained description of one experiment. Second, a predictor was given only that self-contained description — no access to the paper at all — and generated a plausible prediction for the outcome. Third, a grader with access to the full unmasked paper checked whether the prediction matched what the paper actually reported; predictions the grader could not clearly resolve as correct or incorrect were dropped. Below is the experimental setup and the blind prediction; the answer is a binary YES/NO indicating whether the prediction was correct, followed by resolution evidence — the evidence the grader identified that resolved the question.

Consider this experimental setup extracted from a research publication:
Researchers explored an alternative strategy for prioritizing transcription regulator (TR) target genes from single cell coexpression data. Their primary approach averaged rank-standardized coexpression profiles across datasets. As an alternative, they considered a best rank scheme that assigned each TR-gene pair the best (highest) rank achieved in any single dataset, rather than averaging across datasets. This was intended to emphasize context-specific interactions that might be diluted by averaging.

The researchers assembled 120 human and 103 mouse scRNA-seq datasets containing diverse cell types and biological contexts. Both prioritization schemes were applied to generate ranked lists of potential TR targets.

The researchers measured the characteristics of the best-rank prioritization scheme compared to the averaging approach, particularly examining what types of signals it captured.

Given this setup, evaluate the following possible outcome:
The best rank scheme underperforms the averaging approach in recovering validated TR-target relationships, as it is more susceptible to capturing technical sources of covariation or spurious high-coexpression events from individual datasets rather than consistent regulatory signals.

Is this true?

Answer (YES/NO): YES